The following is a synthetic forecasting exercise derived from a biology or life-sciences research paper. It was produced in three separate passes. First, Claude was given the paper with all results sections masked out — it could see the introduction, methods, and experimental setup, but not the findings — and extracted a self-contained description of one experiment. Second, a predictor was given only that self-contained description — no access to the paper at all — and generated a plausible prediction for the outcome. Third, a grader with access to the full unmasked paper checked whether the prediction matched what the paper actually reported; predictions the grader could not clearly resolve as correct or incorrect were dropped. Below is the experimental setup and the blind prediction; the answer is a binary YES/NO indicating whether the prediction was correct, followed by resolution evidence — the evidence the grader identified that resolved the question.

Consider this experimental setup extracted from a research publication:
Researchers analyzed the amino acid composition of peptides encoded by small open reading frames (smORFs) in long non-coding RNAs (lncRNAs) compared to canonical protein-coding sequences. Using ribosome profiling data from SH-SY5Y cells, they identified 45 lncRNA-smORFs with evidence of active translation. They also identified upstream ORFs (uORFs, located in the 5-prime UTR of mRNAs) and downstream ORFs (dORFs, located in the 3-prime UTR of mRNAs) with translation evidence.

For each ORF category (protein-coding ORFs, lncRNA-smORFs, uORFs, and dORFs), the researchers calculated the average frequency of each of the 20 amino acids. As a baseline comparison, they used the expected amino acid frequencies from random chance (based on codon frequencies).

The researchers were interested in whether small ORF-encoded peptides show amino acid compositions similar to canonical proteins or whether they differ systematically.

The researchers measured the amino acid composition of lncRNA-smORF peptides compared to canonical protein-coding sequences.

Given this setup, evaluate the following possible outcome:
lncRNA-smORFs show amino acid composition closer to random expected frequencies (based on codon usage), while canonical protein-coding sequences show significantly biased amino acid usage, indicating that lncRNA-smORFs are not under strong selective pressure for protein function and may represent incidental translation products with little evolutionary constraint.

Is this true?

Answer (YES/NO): NO